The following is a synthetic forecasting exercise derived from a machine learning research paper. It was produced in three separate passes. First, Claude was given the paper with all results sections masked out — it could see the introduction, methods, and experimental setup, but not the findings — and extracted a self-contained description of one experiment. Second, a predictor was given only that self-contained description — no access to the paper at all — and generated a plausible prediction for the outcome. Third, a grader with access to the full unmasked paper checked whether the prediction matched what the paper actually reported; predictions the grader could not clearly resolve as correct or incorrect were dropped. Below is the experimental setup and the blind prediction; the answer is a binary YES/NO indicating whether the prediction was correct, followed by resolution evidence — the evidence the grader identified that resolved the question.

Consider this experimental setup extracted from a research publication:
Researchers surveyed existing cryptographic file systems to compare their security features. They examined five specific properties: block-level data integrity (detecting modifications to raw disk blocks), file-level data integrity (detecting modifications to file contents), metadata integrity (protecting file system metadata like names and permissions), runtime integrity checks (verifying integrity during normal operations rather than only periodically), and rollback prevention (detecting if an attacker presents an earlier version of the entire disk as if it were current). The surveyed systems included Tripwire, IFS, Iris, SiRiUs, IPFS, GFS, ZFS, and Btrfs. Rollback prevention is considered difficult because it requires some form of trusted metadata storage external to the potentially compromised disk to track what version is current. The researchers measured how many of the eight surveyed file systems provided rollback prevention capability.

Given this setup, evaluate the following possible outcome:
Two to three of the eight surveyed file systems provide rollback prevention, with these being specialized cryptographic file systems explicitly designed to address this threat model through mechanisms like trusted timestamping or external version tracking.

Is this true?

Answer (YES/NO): NO